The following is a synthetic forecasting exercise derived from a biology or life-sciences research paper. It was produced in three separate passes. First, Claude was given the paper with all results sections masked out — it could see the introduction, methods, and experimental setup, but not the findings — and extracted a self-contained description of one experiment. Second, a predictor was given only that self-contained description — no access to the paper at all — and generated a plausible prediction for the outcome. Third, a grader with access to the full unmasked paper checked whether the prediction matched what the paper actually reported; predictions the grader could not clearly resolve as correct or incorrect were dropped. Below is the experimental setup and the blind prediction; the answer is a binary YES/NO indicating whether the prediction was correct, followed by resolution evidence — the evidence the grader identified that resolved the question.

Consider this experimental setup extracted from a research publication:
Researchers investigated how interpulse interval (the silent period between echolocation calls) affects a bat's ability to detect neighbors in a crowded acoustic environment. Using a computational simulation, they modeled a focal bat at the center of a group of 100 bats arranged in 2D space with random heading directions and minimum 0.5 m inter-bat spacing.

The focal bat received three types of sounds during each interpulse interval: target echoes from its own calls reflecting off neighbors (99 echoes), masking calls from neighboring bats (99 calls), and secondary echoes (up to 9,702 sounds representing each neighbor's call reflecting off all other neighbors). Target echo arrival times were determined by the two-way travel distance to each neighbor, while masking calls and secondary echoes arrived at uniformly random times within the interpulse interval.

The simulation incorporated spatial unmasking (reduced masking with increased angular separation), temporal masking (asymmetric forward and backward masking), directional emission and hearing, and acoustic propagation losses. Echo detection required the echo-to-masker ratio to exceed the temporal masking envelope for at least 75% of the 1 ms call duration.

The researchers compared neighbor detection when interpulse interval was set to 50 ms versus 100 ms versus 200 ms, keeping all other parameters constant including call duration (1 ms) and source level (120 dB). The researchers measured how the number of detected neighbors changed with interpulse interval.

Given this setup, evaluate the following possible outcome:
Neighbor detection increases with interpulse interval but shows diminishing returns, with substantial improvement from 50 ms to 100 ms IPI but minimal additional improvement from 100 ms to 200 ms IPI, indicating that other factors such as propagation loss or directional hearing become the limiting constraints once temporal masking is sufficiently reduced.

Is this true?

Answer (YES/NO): NO